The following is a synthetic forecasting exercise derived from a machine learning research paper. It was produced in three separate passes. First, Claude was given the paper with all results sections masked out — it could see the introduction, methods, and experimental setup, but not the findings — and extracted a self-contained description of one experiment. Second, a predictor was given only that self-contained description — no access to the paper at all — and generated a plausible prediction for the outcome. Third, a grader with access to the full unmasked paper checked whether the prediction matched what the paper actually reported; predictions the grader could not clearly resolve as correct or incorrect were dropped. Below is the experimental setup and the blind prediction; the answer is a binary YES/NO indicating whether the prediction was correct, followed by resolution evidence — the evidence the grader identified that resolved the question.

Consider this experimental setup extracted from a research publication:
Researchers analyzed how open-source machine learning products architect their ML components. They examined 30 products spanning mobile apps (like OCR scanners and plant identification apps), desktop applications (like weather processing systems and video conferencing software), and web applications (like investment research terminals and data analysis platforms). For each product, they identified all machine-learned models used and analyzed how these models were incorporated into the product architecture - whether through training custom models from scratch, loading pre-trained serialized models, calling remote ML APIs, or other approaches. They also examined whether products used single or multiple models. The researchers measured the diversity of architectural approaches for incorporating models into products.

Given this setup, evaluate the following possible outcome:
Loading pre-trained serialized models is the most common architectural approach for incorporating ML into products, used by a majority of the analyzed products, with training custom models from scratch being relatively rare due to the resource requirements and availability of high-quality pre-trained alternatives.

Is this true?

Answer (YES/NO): NO